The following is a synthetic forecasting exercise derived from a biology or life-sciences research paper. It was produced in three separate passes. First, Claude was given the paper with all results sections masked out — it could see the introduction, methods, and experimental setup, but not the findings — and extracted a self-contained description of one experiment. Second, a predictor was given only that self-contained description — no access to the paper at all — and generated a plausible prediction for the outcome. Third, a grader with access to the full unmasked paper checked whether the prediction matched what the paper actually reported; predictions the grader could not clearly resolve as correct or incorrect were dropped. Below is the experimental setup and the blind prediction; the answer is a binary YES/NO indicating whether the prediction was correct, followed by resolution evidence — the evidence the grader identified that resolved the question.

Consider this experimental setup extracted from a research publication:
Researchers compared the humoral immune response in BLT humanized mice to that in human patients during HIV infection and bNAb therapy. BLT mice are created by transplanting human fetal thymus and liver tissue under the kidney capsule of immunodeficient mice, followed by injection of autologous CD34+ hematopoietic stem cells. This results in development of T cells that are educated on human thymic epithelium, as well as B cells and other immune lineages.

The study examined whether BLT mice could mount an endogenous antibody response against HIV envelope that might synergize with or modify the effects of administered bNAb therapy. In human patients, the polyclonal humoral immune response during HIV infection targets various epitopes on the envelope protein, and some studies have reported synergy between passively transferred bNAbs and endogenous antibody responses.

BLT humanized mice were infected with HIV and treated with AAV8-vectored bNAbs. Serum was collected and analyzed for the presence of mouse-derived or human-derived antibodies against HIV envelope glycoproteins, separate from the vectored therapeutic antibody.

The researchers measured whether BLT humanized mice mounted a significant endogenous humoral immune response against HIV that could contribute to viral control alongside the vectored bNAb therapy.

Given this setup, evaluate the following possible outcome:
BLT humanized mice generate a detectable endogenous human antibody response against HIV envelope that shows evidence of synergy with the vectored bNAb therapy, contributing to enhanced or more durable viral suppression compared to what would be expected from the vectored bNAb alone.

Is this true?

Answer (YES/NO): NO